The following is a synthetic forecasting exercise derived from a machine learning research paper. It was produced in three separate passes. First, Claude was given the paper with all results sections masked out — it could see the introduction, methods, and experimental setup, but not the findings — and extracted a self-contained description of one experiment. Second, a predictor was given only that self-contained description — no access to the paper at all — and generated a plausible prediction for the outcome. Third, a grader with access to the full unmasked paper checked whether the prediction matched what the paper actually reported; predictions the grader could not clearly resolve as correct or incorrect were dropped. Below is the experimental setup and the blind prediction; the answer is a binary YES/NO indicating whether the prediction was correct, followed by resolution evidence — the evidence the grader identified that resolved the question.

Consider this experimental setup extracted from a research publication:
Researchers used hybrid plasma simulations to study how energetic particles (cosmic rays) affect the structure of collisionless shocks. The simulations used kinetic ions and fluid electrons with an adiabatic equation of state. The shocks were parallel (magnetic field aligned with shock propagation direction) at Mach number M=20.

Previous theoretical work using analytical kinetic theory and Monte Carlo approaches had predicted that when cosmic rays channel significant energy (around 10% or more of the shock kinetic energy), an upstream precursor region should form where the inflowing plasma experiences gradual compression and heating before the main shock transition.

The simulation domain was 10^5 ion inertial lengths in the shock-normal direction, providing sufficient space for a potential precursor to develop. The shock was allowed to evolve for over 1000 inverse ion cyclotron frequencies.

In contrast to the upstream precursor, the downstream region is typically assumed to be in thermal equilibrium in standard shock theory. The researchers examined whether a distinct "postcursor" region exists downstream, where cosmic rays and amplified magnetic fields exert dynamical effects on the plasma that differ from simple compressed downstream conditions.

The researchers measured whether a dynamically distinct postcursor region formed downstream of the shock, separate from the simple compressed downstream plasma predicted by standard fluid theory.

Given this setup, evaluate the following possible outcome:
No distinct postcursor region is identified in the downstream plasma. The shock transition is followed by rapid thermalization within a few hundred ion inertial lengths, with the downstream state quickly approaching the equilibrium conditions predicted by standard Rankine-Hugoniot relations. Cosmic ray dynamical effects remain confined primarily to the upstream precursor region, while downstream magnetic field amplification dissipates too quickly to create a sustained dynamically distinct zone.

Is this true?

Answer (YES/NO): NO